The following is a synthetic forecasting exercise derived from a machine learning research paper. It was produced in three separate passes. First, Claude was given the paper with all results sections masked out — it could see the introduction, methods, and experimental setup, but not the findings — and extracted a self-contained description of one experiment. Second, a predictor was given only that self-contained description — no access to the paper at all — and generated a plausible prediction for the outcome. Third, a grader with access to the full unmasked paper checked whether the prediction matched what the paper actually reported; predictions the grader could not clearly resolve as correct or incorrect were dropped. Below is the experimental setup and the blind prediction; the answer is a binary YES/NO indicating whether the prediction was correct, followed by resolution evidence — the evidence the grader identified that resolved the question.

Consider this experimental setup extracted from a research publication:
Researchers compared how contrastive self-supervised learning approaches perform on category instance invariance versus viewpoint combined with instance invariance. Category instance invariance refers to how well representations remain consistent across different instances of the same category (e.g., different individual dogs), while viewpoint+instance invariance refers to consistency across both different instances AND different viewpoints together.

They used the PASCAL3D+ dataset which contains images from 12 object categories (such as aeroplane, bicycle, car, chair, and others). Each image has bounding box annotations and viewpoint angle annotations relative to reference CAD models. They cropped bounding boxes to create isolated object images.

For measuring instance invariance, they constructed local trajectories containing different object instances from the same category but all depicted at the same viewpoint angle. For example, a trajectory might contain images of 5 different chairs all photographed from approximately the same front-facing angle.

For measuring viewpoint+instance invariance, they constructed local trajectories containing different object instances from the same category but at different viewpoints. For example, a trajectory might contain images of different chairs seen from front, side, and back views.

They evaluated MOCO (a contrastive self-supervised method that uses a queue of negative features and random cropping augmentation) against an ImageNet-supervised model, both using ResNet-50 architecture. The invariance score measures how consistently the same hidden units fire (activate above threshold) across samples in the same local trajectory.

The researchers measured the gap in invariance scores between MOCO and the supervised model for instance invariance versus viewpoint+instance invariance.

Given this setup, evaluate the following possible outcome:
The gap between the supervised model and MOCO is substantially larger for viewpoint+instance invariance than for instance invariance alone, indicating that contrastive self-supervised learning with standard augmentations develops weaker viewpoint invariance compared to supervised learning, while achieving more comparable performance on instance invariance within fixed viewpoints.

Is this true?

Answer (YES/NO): NO